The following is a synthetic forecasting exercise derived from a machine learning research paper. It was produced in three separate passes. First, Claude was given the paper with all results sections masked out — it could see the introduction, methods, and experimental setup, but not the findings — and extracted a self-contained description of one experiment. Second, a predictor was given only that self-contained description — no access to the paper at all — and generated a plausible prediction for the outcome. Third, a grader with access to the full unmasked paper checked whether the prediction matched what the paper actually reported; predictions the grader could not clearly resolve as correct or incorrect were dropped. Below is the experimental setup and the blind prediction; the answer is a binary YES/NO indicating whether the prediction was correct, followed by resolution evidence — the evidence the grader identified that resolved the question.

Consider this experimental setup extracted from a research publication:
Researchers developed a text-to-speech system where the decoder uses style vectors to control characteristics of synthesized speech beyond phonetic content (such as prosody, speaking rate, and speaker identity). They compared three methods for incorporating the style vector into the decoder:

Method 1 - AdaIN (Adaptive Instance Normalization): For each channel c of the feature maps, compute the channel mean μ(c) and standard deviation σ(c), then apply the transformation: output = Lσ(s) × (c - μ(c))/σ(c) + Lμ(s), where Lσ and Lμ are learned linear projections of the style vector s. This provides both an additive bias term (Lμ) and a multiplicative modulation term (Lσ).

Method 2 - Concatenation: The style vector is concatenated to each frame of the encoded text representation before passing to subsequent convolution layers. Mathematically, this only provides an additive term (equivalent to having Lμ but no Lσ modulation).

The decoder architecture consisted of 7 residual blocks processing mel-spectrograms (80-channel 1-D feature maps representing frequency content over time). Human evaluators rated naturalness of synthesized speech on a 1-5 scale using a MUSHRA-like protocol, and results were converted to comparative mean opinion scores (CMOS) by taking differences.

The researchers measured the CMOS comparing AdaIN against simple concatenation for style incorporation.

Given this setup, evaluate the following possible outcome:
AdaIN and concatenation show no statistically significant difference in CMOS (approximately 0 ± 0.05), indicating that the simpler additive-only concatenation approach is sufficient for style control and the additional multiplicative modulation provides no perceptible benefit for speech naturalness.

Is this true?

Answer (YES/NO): NO